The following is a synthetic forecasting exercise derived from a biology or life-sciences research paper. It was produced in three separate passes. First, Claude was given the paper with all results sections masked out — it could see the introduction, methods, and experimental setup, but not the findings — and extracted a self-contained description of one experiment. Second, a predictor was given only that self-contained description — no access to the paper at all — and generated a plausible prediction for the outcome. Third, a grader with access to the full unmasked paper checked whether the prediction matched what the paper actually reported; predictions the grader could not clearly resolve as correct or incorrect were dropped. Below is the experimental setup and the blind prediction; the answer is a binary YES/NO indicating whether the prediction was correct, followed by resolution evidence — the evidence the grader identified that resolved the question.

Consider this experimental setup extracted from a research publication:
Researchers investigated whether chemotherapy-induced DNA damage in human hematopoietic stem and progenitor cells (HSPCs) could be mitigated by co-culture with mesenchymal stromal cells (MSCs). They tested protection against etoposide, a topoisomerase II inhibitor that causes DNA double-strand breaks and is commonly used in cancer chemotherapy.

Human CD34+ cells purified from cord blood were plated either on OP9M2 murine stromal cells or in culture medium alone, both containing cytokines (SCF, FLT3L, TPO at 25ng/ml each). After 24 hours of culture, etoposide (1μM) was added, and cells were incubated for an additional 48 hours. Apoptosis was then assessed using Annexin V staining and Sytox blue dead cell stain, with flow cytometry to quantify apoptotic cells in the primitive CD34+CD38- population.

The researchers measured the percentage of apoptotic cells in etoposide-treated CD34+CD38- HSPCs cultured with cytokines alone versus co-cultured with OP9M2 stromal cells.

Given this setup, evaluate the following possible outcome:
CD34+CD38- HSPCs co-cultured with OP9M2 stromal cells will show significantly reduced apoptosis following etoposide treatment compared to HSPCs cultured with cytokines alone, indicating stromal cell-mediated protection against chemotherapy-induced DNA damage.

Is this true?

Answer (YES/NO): YES